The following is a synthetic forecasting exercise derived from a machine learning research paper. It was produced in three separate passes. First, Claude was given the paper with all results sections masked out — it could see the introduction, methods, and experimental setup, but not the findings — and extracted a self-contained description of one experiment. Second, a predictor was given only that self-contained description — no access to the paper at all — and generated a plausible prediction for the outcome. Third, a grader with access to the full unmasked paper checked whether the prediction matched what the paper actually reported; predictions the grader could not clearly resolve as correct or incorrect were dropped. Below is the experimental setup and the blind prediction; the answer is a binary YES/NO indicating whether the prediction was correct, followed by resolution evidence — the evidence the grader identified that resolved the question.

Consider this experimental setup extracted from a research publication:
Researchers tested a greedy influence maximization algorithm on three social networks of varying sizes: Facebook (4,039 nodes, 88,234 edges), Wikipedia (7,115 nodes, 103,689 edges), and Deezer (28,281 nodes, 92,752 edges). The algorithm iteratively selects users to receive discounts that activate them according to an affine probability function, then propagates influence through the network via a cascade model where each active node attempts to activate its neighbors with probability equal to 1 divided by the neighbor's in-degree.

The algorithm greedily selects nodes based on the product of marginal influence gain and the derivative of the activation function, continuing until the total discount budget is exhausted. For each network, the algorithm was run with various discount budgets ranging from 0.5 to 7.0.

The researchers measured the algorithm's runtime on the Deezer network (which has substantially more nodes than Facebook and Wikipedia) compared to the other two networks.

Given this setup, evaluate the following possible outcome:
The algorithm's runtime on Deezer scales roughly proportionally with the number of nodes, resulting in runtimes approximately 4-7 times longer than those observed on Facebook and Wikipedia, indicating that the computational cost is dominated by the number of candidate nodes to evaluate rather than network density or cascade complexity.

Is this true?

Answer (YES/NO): NO